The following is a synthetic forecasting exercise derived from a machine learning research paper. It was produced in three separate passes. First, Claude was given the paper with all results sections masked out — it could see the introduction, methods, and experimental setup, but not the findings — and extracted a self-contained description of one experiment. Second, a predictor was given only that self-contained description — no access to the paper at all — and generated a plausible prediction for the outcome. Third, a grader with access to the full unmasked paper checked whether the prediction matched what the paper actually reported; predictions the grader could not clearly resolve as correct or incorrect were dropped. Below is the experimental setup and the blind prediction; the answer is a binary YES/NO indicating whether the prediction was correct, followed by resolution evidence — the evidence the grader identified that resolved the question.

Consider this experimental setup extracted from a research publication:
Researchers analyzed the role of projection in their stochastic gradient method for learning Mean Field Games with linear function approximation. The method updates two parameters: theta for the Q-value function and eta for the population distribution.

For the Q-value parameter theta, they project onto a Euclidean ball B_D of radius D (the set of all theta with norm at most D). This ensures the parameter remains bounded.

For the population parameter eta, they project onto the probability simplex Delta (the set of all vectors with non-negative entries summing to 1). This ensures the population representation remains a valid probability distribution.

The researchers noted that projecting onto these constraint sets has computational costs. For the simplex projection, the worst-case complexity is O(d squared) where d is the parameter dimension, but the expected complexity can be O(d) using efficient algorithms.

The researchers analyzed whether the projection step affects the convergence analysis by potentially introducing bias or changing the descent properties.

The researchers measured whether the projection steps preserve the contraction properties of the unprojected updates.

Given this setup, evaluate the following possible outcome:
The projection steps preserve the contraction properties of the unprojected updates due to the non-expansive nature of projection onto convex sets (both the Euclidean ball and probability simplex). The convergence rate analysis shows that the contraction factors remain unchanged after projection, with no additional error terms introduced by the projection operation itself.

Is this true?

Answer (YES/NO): YES